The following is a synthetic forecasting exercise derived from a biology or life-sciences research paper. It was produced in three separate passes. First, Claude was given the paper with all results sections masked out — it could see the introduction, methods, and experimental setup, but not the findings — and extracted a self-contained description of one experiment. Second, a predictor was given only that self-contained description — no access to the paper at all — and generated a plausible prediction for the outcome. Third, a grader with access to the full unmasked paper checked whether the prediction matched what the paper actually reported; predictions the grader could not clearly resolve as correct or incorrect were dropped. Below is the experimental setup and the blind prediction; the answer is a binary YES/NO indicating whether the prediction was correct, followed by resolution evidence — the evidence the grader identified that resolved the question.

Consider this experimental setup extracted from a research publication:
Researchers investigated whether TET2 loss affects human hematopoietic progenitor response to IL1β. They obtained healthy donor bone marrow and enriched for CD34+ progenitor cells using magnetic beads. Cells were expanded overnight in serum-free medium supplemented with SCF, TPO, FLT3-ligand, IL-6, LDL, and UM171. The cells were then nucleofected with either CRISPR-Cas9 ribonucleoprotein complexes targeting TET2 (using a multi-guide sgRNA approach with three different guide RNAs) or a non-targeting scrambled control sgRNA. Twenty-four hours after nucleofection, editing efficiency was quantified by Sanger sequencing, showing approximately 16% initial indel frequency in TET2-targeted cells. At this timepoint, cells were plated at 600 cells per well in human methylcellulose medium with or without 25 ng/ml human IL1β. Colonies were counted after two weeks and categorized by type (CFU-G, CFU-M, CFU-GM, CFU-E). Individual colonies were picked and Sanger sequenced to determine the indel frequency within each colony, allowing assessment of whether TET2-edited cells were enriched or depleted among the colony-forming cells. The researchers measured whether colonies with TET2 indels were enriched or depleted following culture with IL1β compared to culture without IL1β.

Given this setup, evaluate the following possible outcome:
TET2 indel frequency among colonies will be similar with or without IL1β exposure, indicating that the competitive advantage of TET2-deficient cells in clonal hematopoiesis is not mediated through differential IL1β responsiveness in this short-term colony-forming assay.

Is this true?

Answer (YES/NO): NO